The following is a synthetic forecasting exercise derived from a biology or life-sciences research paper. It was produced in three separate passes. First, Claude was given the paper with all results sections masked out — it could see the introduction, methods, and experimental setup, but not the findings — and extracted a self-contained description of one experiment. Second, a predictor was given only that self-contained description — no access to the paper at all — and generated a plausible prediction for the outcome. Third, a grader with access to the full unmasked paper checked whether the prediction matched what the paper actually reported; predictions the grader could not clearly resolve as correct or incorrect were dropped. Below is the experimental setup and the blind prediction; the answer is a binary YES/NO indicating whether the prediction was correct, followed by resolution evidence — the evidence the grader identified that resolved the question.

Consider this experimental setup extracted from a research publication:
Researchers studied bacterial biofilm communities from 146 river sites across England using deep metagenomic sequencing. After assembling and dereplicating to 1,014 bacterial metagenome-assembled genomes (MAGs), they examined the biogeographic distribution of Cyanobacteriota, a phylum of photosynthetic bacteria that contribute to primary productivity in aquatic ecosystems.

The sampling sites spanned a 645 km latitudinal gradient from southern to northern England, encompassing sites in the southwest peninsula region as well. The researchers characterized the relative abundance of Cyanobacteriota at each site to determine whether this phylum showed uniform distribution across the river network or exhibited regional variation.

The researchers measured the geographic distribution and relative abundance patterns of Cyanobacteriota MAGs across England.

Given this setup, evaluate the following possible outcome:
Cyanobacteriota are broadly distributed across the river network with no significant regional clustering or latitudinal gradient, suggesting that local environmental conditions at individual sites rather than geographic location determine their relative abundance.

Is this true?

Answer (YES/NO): NO